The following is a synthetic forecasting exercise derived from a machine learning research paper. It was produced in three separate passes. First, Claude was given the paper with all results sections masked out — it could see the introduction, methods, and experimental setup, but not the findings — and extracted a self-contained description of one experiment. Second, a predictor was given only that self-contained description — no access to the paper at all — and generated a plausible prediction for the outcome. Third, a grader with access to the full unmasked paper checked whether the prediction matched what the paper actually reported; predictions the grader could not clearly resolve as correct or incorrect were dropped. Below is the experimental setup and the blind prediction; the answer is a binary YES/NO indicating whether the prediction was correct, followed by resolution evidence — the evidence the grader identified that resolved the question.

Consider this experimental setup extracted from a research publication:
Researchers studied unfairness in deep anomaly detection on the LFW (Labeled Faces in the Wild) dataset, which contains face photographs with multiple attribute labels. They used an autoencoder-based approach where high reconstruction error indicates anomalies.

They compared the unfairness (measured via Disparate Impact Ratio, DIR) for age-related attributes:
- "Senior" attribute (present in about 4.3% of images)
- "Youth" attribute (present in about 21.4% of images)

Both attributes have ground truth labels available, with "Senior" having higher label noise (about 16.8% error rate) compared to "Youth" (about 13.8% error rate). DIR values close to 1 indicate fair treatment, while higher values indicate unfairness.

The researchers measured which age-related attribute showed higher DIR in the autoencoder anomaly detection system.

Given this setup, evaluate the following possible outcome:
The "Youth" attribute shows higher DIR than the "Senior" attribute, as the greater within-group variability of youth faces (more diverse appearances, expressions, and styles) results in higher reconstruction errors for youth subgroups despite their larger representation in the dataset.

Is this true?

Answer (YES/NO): NO